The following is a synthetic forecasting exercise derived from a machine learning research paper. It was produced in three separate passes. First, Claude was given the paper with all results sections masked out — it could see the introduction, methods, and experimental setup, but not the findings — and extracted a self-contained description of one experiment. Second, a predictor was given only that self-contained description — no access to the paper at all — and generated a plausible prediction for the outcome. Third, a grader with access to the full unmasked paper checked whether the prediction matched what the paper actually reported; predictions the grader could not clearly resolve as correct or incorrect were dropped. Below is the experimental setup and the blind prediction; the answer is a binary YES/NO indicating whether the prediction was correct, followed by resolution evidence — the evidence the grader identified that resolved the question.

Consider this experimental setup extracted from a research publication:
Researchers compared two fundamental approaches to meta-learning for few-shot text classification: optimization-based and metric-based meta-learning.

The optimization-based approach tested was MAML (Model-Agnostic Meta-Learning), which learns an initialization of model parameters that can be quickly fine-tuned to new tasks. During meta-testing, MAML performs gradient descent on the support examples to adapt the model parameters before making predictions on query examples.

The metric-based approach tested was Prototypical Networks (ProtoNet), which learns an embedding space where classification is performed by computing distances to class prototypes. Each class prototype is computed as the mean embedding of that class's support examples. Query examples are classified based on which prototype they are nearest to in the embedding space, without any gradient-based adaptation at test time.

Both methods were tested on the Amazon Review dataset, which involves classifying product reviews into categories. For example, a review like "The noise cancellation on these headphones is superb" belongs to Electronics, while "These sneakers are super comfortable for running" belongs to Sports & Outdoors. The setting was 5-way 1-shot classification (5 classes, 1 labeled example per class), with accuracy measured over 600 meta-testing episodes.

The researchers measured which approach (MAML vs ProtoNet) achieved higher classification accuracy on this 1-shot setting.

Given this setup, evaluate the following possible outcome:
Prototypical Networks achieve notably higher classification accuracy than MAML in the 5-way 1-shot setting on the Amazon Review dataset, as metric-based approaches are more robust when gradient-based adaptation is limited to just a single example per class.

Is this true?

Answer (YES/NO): YES